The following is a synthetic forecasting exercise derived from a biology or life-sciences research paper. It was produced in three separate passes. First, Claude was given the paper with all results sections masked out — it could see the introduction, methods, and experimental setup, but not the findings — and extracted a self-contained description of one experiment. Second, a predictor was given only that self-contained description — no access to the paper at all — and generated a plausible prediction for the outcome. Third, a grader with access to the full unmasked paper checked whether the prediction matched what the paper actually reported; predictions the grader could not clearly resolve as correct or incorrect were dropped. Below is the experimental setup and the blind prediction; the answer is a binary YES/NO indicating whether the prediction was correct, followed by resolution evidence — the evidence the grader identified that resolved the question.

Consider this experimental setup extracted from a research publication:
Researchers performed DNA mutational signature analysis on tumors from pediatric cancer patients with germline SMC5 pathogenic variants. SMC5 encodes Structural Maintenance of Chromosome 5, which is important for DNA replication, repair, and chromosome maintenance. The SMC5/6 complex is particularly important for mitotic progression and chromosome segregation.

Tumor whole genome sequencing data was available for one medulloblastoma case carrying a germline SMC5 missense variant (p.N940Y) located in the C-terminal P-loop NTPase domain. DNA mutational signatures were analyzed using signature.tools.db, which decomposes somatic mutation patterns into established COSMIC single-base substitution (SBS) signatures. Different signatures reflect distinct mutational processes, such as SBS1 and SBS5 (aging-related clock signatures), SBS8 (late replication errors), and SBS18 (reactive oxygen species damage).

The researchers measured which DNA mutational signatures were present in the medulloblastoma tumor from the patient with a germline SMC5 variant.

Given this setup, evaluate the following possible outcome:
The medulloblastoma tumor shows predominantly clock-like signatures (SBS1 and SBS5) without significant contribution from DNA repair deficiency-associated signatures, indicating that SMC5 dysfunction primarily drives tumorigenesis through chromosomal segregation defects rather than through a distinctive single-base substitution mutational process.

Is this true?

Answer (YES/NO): NO